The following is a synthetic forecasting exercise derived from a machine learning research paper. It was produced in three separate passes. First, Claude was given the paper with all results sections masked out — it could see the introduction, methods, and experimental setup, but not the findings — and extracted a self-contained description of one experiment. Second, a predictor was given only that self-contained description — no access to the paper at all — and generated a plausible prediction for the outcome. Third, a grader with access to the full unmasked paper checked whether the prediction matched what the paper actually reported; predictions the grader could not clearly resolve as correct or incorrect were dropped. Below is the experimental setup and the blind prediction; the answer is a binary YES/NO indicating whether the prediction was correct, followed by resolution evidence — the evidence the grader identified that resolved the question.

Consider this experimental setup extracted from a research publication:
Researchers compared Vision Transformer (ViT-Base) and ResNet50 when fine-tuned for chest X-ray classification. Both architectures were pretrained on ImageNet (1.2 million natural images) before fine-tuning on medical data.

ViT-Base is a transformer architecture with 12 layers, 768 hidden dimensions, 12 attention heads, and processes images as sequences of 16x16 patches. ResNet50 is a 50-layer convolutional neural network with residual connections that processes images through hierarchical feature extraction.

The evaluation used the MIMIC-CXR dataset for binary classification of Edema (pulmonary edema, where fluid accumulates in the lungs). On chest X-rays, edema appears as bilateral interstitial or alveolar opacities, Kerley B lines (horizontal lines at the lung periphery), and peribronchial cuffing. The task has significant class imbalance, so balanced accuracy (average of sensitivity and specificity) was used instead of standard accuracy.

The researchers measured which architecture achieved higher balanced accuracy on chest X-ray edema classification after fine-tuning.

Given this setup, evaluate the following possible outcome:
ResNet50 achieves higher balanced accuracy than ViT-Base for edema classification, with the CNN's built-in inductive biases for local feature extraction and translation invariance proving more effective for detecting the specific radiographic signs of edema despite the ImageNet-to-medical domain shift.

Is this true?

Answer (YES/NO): NO